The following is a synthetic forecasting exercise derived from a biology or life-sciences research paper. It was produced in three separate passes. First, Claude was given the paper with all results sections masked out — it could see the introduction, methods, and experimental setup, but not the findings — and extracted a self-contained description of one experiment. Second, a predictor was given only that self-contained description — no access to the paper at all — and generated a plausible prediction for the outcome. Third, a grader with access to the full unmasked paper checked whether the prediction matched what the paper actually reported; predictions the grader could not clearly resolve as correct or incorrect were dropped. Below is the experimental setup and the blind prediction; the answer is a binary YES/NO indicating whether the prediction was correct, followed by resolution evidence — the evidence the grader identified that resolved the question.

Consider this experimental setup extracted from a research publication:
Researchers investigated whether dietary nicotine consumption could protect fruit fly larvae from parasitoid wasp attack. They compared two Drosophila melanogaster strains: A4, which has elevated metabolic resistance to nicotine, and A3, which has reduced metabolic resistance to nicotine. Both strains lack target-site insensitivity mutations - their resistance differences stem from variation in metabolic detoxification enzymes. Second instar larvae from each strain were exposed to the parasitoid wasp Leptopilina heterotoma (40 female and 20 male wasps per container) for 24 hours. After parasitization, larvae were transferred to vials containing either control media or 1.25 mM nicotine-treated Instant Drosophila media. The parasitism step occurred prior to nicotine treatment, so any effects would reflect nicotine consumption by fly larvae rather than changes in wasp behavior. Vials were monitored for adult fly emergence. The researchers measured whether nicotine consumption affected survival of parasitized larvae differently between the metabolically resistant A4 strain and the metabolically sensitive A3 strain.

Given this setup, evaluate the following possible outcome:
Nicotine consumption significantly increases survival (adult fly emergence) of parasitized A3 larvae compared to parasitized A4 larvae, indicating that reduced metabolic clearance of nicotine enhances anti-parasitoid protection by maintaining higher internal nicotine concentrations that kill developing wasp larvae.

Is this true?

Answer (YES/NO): NO